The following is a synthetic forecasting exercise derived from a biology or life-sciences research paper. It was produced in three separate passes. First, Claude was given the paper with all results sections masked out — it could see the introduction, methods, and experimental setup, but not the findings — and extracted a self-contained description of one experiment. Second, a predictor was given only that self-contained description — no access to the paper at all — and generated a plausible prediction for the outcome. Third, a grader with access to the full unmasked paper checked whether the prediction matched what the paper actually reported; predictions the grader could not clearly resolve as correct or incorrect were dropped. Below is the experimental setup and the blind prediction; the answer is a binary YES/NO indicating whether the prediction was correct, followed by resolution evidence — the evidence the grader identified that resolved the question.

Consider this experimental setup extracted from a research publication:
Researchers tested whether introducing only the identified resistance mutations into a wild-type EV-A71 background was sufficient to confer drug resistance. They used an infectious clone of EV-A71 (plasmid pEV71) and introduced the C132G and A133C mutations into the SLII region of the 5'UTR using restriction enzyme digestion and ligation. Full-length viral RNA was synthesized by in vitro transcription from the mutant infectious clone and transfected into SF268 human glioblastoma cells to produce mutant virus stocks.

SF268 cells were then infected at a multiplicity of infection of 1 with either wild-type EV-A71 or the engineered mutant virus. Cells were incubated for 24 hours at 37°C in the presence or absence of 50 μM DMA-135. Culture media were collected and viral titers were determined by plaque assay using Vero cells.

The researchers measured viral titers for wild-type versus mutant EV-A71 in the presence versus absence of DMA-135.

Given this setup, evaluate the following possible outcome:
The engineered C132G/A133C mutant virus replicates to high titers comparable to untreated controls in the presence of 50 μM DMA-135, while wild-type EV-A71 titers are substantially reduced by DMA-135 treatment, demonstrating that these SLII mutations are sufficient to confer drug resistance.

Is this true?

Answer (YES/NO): YES